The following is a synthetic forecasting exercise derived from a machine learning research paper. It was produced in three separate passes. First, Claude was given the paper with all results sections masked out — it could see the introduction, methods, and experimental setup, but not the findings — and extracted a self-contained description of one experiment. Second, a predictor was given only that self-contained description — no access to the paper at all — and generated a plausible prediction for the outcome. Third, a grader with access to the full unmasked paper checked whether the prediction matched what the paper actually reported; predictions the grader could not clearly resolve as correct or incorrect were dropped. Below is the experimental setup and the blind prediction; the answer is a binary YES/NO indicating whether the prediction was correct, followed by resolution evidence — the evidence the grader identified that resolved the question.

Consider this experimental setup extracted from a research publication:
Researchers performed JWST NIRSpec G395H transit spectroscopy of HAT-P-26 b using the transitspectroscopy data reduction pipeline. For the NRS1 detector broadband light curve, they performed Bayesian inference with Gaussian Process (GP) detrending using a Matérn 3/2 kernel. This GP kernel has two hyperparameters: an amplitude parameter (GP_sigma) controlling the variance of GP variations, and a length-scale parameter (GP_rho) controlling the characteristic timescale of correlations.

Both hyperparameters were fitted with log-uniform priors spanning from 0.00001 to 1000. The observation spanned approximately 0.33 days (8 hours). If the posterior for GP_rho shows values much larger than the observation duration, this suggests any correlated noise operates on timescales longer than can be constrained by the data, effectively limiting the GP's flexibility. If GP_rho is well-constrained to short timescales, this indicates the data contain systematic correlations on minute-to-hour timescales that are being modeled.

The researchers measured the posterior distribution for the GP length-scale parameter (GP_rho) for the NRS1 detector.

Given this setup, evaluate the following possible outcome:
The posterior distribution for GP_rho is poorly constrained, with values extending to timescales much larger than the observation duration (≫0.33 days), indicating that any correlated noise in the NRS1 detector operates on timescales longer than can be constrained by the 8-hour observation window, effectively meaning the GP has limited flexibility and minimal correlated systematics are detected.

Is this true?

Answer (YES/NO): YES